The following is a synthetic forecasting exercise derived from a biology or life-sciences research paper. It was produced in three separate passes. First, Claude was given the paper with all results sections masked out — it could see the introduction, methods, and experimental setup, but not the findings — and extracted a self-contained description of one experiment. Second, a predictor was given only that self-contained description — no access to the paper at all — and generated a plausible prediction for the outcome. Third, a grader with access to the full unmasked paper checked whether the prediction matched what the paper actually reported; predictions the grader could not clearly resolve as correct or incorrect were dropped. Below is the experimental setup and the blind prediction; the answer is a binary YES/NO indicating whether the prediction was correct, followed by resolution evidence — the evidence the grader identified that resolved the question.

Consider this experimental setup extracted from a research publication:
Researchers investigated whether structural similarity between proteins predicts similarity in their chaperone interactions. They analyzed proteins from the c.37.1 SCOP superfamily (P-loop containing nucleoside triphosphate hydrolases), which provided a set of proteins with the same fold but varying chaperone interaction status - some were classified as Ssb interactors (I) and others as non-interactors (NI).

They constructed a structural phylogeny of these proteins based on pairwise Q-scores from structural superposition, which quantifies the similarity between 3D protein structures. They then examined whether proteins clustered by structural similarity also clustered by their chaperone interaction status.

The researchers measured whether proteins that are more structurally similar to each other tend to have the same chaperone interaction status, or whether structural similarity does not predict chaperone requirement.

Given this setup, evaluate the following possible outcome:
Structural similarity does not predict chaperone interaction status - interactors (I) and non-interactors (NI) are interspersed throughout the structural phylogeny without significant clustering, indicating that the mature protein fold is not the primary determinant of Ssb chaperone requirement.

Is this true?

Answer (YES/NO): YES